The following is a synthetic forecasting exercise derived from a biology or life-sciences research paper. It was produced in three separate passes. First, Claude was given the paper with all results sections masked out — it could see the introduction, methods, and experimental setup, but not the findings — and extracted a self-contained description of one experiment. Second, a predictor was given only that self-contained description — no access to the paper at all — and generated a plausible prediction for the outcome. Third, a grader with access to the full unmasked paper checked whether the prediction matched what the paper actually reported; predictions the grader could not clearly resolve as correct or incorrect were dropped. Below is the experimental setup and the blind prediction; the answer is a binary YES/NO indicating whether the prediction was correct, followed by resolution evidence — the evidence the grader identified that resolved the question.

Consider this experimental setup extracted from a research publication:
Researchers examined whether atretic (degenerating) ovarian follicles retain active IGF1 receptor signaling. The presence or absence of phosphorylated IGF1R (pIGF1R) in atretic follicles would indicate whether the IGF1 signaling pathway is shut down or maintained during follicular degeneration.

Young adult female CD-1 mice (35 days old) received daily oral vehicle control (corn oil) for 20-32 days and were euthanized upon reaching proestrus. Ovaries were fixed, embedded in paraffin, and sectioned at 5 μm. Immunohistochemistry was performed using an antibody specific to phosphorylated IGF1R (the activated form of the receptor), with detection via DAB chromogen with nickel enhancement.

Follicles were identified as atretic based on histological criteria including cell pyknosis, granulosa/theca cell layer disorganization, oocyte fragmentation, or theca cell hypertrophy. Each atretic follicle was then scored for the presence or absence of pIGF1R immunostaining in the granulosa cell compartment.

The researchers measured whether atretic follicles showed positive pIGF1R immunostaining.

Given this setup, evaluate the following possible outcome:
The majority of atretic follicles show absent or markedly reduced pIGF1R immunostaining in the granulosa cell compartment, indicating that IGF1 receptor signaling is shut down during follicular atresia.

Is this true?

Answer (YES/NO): NO